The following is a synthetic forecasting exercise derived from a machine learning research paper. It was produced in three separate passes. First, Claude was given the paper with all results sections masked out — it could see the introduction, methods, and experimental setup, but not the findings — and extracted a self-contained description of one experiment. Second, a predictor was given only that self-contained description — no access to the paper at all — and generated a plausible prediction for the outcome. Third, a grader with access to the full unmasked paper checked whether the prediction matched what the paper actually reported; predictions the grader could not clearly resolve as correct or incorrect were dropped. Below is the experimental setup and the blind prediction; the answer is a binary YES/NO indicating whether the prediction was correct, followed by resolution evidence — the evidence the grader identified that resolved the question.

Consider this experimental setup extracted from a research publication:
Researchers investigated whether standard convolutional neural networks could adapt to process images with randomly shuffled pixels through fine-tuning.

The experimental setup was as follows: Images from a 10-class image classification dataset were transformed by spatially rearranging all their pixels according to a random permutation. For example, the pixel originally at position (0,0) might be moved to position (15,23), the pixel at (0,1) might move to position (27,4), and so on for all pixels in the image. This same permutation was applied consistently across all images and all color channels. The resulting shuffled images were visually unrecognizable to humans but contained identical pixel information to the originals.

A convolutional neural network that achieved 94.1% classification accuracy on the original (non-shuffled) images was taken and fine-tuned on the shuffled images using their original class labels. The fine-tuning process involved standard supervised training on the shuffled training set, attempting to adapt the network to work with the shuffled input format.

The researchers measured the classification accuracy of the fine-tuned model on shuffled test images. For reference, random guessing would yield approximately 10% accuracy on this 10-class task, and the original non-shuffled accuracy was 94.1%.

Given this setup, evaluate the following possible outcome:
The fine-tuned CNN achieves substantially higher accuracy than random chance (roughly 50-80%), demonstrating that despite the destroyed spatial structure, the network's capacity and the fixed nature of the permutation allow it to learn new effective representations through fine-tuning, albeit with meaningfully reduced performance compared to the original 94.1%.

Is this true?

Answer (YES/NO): YES